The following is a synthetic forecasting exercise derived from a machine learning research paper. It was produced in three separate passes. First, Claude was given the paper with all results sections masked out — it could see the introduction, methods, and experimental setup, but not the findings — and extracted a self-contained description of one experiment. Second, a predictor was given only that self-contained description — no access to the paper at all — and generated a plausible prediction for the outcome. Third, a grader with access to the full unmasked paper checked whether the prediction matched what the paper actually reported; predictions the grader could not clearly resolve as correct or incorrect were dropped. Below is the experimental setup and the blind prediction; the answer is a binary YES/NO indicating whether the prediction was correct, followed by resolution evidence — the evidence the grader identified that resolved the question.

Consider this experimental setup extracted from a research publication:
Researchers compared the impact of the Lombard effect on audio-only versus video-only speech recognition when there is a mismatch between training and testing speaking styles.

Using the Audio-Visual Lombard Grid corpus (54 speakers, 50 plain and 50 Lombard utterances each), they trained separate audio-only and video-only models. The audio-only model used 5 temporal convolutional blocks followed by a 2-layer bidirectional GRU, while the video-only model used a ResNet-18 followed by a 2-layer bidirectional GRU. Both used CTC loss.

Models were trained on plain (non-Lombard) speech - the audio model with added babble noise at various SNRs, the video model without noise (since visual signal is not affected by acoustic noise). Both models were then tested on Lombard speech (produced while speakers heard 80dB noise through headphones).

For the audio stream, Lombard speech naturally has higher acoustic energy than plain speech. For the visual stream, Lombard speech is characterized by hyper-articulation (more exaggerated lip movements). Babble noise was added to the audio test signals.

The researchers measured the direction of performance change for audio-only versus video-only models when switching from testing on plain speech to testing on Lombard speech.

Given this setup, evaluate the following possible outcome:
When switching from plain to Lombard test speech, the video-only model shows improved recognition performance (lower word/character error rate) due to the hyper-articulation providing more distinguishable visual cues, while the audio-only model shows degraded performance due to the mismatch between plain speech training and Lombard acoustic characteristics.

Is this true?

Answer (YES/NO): NO